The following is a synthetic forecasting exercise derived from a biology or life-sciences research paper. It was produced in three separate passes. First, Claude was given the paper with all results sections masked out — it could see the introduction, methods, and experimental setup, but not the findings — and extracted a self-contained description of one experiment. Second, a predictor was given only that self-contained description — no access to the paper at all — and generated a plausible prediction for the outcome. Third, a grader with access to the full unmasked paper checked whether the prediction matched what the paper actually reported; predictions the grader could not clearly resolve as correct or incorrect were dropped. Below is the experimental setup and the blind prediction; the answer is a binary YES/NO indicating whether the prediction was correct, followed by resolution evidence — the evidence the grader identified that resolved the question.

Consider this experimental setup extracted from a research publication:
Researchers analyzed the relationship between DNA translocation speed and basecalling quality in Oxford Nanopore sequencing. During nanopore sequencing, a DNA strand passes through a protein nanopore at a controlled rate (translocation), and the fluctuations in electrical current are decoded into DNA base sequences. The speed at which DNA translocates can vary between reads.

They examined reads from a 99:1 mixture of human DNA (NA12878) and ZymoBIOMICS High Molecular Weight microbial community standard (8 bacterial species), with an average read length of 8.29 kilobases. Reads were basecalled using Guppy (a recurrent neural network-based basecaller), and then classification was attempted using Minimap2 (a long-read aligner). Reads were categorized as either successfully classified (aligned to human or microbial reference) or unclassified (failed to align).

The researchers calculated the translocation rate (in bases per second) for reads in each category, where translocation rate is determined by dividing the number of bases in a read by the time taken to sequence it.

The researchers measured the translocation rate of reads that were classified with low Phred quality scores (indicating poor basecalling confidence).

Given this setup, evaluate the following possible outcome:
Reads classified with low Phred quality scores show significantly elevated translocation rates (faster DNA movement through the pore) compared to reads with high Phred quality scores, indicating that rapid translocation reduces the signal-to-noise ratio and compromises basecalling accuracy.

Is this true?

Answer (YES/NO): NO